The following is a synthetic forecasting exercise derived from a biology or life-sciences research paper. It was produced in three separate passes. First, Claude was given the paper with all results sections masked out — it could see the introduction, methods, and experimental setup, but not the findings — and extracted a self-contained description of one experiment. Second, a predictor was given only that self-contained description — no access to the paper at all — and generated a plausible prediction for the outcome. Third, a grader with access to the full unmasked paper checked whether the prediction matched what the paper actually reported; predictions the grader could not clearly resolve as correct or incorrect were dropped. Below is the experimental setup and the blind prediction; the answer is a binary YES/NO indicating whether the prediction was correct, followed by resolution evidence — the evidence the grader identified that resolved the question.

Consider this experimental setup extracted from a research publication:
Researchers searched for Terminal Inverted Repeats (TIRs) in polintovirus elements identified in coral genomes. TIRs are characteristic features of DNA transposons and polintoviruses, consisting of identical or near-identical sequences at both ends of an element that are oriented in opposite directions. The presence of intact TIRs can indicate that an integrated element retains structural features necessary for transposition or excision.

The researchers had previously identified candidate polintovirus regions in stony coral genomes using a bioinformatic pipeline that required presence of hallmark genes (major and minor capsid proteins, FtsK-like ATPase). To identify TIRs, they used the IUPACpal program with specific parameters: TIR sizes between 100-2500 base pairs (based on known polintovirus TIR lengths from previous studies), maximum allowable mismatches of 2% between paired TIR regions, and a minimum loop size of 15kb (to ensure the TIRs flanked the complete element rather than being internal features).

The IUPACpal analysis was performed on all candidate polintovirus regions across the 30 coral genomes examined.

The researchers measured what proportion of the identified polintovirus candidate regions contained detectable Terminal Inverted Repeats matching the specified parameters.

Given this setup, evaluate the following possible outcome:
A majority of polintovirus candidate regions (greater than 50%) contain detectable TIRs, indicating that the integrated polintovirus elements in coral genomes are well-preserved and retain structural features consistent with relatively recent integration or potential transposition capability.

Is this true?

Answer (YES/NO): NO